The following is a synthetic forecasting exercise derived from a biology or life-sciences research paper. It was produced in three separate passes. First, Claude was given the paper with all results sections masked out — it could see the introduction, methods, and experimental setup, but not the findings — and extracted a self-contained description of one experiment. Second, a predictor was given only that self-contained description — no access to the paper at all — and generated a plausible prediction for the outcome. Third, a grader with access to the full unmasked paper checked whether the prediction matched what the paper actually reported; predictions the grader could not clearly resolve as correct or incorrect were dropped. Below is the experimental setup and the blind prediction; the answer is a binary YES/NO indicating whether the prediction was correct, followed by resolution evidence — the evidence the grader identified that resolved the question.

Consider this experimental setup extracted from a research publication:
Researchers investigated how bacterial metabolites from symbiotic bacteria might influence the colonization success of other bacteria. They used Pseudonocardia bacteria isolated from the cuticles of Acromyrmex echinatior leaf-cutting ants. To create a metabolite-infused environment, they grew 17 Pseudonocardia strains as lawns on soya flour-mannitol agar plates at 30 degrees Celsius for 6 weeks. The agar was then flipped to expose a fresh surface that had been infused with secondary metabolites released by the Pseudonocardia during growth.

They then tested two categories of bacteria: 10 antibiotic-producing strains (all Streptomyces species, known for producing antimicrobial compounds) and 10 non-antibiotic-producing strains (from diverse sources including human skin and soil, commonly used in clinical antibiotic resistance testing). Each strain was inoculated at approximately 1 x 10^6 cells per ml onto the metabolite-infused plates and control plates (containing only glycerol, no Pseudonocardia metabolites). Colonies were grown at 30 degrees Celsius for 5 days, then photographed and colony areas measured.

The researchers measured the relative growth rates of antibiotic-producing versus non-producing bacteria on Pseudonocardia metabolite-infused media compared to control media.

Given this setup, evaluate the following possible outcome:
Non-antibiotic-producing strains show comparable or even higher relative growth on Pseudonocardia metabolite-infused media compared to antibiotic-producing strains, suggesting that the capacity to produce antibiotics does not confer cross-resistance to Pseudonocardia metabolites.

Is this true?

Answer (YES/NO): NO